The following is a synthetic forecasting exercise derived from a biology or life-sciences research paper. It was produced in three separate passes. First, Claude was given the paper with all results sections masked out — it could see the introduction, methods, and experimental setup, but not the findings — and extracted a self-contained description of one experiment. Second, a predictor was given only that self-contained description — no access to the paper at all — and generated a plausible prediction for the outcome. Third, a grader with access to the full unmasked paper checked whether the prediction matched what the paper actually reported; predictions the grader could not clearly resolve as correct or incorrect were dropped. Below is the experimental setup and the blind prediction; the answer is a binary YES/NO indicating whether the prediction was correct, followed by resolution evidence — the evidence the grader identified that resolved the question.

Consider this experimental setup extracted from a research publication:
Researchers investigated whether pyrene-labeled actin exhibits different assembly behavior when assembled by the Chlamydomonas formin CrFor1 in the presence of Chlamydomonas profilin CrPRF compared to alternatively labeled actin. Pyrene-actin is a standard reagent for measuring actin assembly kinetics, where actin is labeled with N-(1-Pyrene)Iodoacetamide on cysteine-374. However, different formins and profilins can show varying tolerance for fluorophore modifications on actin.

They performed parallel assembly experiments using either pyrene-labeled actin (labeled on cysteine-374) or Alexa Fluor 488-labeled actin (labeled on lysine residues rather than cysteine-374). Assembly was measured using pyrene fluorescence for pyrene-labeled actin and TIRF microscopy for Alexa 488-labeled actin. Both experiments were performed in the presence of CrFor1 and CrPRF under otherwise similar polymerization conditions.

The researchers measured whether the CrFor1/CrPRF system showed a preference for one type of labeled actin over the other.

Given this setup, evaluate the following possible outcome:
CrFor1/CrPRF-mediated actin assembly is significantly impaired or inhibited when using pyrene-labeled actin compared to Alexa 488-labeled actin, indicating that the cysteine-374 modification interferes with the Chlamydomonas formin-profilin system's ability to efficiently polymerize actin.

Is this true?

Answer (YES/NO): YES